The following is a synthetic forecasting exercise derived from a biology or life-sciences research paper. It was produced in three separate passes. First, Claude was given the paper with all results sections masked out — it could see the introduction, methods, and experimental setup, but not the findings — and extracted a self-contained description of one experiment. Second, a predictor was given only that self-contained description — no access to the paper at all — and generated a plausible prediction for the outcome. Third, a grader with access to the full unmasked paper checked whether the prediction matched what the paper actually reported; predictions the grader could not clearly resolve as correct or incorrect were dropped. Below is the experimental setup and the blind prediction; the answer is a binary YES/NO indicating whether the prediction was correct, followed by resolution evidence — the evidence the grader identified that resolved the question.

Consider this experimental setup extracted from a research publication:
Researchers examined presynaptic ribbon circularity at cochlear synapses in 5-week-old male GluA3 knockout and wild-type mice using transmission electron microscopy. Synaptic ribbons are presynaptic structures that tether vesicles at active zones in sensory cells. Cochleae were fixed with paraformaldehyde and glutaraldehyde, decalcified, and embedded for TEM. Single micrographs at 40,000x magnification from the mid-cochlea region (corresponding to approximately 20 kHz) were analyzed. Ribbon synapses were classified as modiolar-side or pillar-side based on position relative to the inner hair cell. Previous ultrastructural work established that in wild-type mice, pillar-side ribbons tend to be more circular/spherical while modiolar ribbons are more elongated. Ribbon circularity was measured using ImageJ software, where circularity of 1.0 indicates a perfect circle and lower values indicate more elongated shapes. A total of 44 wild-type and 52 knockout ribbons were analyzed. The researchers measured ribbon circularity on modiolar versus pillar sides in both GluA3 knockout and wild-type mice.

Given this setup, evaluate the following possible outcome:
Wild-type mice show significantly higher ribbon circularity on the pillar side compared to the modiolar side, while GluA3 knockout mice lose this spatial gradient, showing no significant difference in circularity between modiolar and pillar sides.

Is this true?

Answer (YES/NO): YES